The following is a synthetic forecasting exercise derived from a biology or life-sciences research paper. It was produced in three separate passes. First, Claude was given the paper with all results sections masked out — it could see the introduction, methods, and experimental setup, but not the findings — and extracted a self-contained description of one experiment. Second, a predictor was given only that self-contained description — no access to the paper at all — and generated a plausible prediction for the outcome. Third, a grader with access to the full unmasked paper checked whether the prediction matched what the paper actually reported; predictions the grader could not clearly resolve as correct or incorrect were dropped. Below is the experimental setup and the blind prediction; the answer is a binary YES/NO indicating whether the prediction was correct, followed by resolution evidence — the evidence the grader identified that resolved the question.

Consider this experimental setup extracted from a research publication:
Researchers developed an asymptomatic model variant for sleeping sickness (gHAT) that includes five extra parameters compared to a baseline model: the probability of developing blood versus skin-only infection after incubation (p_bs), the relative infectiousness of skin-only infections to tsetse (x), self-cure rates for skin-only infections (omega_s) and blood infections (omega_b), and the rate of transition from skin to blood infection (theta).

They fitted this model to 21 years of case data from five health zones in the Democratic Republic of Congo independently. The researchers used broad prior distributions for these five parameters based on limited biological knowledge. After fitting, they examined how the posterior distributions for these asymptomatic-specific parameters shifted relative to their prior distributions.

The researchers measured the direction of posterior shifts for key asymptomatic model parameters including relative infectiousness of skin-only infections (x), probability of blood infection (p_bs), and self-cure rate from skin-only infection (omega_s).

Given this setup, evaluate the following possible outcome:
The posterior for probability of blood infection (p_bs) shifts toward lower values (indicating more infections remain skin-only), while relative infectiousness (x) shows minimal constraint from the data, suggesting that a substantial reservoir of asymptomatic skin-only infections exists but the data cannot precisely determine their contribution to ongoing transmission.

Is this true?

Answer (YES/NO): NO